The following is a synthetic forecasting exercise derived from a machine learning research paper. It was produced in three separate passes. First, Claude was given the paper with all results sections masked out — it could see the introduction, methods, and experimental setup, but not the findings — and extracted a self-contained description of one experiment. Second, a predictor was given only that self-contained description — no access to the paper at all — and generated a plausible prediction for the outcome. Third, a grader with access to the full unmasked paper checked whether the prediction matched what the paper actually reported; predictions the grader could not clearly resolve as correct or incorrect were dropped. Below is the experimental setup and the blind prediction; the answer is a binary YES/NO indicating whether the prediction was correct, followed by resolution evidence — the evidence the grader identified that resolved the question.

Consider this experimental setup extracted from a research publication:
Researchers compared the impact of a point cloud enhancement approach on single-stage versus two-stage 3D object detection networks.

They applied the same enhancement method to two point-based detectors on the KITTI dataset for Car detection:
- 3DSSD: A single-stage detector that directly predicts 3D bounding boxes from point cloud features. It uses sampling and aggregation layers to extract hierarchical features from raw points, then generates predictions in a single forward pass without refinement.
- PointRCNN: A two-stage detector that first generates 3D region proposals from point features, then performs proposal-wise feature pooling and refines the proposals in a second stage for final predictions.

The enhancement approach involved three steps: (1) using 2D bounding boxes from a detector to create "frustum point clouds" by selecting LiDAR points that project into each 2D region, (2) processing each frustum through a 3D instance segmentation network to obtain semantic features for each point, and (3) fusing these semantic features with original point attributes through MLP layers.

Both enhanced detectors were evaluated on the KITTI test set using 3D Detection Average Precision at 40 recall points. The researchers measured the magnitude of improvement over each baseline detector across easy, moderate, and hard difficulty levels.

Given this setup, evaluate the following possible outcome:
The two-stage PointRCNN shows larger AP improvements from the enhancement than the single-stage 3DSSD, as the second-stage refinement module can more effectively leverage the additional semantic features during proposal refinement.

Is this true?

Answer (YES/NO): YES